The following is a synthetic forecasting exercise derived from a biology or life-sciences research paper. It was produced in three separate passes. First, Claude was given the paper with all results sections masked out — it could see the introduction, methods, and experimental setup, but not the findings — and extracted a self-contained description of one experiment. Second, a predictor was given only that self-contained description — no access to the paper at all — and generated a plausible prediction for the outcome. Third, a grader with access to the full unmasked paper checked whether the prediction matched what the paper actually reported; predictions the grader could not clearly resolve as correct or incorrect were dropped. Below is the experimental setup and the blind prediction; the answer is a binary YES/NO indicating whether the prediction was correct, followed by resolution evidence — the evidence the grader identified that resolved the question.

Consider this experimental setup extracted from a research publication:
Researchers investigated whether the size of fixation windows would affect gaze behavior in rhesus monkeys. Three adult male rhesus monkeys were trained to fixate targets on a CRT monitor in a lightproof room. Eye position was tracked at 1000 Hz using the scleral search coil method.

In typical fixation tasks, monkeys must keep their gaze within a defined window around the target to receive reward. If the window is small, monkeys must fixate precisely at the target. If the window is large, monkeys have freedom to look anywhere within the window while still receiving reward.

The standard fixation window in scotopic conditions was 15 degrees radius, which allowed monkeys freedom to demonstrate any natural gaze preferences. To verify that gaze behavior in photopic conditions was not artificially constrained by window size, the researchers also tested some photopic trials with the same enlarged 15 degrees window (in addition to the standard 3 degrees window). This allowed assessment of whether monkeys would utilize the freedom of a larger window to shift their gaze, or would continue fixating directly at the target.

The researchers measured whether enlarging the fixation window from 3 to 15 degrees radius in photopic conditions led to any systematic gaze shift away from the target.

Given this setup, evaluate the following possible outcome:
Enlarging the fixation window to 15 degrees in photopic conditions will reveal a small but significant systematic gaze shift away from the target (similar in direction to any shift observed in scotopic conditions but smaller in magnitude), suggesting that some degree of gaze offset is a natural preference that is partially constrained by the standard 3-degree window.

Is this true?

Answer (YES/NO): NO